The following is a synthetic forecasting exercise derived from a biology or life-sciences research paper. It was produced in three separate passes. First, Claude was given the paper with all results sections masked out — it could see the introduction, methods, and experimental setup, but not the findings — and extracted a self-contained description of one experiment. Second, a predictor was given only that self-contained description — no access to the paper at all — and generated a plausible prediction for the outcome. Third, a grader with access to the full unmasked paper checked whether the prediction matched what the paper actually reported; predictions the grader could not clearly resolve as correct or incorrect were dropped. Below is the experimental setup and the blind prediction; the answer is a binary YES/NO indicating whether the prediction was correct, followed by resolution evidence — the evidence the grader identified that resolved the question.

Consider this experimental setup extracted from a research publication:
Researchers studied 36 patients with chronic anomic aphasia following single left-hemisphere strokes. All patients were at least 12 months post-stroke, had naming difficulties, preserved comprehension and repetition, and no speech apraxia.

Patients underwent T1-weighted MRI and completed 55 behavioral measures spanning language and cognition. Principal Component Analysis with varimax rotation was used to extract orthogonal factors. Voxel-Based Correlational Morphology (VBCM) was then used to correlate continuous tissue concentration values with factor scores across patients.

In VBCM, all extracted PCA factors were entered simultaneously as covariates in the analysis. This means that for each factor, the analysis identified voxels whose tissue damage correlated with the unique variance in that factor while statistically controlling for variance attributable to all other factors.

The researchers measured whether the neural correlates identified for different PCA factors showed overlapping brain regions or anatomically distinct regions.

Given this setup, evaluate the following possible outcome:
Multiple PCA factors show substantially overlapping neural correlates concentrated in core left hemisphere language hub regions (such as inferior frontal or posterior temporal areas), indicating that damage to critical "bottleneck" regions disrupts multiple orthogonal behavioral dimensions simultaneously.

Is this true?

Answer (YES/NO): NO